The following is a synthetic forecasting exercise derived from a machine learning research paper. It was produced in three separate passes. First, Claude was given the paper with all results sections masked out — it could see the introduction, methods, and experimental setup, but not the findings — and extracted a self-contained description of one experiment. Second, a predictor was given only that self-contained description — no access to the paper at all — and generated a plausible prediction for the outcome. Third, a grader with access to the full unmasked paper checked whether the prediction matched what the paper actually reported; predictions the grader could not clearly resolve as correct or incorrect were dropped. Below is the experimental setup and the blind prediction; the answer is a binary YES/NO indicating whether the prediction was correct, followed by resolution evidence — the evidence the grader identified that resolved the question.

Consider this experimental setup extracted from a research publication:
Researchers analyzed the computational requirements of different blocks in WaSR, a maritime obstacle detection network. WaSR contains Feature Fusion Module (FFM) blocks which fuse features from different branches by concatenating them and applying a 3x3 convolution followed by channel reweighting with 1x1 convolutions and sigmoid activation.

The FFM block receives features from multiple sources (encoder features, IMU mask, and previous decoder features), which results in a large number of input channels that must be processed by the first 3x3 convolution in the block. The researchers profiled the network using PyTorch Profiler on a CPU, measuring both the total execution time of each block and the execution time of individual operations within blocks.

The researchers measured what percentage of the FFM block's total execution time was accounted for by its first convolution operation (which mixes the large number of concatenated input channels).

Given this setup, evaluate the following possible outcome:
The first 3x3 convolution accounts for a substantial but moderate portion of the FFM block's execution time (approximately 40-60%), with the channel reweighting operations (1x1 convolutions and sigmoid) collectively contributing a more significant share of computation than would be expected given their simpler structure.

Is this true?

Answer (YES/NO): NO